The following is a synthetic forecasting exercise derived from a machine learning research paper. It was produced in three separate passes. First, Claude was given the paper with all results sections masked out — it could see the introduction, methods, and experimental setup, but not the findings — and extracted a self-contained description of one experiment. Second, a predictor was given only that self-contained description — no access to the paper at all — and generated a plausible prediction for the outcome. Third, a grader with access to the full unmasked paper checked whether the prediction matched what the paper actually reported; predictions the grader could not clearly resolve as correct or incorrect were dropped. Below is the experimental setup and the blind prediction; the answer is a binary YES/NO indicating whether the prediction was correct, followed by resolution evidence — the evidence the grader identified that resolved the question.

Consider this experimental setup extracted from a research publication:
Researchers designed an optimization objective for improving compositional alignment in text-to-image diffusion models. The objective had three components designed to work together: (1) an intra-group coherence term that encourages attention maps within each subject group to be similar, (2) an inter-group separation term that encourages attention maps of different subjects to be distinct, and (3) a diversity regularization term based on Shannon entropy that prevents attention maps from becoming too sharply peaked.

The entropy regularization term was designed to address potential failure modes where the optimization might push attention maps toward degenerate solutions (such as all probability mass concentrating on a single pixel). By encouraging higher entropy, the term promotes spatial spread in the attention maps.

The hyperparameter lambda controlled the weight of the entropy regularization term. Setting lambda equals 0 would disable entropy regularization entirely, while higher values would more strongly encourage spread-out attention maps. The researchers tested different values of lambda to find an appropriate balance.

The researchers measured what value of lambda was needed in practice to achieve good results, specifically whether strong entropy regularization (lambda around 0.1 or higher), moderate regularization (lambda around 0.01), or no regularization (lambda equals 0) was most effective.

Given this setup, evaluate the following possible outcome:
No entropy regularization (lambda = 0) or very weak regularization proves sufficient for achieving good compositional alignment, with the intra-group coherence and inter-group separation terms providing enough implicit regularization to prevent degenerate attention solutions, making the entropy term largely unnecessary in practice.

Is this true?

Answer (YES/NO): NO